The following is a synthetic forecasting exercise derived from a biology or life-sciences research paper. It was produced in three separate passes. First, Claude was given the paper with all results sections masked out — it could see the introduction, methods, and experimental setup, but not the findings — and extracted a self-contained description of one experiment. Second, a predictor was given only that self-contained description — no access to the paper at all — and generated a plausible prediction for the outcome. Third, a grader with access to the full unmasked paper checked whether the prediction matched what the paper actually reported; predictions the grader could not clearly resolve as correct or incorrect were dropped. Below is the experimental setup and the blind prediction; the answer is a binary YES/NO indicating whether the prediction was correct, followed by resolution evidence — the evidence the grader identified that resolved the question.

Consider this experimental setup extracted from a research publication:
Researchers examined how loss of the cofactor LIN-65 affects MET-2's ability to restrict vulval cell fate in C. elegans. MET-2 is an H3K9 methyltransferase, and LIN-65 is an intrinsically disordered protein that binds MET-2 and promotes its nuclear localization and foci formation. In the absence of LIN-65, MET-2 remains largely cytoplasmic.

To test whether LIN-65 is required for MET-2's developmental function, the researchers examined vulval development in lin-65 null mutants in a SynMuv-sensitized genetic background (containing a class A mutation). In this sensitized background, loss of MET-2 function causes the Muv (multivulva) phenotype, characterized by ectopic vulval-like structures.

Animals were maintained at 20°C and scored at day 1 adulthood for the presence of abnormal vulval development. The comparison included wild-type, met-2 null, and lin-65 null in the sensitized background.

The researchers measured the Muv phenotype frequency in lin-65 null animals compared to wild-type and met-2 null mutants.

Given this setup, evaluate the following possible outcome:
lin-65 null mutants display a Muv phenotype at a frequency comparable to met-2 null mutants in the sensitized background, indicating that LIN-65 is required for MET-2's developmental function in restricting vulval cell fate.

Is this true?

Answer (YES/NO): YES